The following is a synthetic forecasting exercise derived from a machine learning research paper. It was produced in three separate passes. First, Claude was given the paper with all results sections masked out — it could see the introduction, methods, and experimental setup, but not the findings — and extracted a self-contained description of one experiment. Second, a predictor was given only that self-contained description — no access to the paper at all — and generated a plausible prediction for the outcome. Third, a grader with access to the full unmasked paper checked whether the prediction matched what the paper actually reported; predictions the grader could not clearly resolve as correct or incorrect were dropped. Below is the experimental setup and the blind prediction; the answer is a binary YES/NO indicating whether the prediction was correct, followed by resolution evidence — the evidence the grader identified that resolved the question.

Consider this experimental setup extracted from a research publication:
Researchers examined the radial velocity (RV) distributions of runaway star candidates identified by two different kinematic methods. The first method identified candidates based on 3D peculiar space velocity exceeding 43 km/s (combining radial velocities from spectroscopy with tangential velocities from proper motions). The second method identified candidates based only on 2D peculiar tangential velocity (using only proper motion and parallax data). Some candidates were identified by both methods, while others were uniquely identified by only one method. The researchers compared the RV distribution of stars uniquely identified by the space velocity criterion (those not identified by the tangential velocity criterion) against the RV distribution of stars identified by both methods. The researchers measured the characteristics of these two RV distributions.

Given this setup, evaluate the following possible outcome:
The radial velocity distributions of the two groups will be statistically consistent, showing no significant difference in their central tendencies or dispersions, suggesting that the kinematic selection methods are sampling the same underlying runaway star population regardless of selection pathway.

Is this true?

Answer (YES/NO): NO